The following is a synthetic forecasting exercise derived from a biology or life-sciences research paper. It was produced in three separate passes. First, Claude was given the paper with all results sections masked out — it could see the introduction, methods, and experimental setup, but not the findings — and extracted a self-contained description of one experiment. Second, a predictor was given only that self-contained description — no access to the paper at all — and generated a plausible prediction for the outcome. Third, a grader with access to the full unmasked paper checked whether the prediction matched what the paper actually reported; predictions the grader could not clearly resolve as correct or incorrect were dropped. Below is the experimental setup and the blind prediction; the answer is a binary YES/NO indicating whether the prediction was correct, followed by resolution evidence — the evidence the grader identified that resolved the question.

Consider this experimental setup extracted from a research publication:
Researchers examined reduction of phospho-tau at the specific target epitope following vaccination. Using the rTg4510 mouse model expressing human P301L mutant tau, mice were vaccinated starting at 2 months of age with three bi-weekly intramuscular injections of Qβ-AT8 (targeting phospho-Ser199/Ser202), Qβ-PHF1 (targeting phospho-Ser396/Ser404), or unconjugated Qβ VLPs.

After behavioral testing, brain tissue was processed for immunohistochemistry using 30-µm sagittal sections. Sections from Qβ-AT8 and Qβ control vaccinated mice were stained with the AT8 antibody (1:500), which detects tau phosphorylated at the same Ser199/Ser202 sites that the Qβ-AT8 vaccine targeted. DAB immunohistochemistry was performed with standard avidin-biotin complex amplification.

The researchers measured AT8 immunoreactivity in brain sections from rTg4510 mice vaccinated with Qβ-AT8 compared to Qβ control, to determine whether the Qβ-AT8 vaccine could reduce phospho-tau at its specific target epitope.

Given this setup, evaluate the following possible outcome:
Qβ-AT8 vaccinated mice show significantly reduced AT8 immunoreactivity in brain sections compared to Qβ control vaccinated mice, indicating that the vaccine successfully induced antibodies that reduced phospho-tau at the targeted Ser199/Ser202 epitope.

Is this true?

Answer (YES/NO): NO